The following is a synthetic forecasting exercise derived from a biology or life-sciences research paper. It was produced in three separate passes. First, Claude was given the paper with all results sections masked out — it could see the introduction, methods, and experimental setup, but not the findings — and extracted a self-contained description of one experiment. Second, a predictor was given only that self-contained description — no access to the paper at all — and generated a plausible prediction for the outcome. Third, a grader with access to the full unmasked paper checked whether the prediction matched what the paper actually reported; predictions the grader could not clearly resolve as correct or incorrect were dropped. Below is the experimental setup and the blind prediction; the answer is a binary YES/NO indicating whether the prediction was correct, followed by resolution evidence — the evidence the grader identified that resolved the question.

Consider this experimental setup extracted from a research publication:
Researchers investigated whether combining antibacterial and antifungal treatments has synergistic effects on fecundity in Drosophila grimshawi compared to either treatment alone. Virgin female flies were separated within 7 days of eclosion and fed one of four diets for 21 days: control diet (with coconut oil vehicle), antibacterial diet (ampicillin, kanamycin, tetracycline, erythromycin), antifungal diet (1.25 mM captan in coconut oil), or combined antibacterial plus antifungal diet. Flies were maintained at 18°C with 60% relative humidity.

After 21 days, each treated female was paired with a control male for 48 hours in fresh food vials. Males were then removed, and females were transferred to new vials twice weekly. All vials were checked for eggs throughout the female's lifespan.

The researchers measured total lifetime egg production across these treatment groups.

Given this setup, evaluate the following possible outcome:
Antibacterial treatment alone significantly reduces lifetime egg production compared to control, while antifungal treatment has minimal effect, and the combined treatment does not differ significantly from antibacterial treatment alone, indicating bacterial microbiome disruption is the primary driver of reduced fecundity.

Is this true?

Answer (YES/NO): NO